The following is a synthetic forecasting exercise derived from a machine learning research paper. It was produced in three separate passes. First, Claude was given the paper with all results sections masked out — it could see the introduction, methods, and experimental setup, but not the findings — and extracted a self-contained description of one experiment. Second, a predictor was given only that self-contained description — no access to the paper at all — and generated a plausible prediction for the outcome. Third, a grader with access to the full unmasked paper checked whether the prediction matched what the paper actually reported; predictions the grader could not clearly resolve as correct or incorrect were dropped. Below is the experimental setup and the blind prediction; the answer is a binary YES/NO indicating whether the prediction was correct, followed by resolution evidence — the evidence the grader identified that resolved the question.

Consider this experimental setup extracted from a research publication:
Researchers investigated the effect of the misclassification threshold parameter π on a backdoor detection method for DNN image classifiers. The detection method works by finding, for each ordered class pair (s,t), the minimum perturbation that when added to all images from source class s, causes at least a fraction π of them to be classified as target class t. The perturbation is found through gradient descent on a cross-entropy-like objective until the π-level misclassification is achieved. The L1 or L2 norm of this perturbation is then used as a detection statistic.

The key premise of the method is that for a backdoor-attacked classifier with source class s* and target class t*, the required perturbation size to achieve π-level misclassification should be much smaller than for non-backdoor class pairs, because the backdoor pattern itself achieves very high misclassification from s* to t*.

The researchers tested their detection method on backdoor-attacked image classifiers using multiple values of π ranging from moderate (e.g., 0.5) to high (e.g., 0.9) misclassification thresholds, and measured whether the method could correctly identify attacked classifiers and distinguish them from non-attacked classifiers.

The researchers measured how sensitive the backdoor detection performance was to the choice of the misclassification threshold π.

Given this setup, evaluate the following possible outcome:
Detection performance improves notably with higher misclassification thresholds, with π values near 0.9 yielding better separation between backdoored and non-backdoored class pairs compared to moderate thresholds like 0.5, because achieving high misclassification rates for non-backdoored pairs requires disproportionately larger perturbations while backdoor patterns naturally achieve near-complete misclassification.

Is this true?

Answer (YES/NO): NO